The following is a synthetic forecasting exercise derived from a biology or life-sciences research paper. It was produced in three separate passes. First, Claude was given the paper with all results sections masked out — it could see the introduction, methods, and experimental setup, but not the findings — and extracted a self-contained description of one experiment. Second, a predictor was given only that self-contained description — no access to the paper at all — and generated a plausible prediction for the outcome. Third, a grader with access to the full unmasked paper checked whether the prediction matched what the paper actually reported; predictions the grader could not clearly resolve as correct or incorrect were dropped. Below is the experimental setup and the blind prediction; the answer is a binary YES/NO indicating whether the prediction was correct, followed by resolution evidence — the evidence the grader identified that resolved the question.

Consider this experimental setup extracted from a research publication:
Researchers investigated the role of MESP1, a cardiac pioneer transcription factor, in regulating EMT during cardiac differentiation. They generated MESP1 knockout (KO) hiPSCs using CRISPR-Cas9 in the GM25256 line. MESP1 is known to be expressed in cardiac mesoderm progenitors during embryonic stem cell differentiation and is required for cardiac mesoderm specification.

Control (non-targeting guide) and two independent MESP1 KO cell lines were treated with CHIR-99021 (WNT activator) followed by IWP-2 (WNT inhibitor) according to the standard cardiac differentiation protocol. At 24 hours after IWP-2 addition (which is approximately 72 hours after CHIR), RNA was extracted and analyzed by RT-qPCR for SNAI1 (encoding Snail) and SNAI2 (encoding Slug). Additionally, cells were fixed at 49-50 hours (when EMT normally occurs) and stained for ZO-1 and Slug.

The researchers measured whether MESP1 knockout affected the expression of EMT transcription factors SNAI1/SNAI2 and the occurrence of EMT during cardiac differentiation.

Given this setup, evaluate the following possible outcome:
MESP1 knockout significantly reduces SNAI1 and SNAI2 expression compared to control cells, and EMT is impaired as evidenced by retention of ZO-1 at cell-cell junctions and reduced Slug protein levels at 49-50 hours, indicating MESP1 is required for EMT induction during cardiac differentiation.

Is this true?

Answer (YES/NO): YES